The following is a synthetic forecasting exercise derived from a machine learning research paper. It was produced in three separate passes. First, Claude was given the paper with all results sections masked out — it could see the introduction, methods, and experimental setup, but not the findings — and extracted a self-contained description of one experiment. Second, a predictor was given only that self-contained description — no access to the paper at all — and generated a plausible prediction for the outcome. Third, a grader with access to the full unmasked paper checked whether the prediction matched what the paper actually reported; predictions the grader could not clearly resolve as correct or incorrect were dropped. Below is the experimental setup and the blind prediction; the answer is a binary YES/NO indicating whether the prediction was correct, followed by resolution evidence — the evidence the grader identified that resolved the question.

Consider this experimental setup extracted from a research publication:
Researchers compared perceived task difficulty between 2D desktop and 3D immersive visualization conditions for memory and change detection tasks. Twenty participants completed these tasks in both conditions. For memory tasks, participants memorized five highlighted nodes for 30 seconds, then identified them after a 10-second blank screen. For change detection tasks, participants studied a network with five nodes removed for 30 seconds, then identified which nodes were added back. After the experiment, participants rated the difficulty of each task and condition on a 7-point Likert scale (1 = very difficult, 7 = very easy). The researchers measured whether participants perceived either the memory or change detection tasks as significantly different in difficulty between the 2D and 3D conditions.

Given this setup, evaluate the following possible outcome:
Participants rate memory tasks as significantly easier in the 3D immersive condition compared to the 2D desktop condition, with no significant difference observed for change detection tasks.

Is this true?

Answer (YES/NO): NO